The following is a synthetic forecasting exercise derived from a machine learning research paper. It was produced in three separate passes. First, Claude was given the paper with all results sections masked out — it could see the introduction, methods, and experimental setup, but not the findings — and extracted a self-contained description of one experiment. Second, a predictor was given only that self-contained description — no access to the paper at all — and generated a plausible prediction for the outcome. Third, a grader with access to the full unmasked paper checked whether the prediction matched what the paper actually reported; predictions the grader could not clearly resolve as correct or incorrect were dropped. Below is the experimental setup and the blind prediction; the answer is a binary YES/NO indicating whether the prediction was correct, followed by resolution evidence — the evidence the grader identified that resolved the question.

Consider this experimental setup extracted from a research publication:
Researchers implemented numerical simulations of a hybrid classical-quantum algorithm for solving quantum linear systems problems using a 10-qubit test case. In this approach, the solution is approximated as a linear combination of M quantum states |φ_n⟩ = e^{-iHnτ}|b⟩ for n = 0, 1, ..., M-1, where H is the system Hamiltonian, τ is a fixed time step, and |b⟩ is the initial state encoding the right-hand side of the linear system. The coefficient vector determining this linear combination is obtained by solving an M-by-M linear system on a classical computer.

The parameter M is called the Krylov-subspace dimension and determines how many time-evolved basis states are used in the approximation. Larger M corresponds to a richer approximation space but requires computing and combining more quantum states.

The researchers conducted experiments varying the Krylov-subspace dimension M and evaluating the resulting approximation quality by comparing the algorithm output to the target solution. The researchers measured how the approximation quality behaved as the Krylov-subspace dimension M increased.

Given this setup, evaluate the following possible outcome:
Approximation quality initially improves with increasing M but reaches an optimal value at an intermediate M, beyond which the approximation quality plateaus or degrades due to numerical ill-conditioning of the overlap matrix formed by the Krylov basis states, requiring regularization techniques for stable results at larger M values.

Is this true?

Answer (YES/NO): NO